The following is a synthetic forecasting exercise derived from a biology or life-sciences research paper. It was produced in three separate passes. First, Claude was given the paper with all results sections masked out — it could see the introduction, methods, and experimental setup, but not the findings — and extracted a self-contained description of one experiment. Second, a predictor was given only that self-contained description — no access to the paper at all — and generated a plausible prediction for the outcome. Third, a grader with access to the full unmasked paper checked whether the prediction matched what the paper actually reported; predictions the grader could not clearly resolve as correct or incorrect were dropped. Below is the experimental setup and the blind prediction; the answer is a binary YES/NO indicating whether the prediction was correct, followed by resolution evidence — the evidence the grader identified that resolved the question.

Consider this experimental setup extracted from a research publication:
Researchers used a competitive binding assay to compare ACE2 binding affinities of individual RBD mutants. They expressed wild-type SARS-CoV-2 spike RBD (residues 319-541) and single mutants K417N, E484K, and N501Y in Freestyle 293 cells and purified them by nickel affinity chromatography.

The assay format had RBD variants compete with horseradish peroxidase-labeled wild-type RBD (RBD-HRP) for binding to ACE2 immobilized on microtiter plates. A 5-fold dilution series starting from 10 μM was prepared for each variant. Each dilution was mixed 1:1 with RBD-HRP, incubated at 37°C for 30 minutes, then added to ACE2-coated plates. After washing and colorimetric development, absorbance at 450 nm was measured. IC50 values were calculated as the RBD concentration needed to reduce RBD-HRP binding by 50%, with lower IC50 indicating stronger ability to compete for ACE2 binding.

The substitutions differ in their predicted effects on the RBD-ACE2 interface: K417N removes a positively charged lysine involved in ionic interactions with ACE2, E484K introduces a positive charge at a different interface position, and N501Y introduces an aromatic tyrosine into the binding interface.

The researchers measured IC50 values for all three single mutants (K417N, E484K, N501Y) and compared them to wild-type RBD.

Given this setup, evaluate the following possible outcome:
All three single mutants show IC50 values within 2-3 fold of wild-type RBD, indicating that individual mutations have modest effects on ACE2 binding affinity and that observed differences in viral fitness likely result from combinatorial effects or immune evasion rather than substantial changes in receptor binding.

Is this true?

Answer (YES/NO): NO